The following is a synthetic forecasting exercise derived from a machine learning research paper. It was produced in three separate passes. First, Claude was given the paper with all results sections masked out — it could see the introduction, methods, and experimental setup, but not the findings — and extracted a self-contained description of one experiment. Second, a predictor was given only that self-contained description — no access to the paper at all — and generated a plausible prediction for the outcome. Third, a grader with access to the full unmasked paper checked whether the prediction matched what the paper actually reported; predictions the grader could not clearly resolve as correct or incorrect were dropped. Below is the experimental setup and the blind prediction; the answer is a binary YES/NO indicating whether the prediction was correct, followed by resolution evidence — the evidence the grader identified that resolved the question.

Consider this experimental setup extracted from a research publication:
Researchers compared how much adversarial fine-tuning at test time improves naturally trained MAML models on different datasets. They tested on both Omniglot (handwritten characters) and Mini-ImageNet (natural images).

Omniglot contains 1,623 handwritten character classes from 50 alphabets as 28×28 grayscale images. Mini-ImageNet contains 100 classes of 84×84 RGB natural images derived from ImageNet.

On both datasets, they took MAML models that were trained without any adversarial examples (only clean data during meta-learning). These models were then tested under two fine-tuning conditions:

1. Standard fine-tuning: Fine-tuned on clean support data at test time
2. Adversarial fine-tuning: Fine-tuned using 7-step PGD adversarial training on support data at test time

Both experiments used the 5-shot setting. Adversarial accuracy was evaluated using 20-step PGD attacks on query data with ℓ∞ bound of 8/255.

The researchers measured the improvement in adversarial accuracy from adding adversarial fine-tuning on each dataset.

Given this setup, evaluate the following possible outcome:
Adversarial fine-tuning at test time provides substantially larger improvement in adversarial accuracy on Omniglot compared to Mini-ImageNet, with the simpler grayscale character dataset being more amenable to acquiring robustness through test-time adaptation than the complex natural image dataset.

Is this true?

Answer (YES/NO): YES